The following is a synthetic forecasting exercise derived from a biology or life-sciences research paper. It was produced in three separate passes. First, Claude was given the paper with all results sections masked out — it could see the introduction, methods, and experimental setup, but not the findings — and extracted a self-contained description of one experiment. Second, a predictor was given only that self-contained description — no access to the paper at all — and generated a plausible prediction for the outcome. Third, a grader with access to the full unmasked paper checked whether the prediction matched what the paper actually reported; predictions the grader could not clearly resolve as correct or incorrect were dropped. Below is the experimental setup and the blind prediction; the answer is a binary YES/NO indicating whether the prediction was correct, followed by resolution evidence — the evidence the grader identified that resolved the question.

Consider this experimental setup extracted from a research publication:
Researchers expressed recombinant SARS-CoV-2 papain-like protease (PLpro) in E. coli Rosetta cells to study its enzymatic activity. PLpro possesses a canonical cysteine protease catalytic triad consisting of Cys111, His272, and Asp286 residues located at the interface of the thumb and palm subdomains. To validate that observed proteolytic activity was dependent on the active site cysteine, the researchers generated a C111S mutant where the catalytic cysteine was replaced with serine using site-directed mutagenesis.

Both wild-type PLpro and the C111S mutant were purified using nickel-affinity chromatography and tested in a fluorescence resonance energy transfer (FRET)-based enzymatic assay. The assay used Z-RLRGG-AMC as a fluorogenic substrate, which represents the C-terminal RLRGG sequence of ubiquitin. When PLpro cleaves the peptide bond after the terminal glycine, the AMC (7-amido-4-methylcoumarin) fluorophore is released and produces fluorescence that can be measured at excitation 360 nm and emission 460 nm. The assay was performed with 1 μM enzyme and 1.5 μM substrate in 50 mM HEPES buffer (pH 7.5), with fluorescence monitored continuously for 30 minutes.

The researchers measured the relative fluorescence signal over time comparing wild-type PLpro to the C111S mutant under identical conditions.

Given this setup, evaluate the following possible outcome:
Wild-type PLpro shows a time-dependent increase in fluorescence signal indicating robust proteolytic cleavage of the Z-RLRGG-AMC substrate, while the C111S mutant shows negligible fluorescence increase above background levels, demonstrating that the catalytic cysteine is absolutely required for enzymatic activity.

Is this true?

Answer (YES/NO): YES